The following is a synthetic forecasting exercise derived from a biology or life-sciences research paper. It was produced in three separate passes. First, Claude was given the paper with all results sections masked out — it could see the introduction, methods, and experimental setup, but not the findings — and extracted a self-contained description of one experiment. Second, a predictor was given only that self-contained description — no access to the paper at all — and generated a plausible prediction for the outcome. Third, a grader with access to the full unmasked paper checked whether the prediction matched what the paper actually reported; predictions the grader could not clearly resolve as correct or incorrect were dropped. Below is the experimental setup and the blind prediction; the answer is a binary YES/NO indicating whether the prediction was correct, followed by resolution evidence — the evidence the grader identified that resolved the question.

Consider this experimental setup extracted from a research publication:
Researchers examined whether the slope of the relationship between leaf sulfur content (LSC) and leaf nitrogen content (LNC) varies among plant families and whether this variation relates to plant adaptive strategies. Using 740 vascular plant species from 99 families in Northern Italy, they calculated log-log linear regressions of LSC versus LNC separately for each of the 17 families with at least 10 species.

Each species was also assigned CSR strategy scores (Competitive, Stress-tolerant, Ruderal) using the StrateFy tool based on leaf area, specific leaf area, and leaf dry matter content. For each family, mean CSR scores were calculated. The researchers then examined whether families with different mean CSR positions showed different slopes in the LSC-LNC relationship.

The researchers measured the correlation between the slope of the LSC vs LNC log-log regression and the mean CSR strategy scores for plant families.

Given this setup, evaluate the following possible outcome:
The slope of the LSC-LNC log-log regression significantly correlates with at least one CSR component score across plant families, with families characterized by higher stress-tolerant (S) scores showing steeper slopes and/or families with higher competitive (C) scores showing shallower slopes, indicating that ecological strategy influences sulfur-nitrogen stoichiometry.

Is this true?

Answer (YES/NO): NO